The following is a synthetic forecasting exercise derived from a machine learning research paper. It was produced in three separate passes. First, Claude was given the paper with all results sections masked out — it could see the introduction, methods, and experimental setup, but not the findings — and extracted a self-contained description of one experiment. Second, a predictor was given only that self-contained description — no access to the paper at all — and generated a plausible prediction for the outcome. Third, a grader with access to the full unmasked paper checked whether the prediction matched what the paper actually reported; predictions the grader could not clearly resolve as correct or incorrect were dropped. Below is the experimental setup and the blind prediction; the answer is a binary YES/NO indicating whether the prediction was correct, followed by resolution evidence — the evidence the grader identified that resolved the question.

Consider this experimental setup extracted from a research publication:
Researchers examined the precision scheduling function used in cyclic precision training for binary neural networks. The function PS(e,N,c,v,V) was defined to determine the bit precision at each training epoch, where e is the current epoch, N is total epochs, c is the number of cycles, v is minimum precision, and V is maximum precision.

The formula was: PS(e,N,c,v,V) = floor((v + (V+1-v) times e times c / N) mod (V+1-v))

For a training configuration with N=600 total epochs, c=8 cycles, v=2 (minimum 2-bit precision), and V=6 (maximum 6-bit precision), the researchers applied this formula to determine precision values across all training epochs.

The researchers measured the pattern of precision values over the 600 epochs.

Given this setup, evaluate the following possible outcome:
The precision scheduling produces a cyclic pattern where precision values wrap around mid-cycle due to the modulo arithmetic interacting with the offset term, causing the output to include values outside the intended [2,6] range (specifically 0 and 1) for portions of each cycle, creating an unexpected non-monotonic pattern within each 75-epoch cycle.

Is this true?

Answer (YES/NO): NO